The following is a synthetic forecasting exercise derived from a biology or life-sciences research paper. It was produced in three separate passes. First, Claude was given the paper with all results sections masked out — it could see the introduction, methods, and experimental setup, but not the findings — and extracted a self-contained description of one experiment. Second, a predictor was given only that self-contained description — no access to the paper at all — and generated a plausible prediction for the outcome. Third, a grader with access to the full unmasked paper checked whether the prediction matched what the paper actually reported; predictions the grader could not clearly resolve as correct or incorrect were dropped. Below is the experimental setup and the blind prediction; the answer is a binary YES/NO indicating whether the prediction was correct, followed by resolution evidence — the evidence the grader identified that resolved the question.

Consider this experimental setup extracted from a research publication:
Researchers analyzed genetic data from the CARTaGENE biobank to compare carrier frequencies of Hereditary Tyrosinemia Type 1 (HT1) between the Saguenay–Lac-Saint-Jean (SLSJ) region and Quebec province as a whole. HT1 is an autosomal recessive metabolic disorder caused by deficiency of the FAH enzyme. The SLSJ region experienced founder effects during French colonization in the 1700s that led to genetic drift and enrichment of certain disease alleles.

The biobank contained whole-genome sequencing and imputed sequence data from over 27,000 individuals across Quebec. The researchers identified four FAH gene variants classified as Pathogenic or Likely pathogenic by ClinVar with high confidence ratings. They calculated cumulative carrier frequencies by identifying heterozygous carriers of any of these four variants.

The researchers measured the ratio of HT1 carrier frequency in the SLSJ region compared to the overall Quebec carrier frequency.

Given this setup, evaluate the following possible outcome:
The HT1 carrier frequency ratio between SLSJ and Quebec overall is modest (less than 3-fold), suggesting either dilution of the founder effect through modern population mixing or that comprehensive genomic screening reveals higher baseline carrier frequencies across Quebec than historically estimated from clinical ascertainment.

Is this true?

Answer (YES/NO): NO